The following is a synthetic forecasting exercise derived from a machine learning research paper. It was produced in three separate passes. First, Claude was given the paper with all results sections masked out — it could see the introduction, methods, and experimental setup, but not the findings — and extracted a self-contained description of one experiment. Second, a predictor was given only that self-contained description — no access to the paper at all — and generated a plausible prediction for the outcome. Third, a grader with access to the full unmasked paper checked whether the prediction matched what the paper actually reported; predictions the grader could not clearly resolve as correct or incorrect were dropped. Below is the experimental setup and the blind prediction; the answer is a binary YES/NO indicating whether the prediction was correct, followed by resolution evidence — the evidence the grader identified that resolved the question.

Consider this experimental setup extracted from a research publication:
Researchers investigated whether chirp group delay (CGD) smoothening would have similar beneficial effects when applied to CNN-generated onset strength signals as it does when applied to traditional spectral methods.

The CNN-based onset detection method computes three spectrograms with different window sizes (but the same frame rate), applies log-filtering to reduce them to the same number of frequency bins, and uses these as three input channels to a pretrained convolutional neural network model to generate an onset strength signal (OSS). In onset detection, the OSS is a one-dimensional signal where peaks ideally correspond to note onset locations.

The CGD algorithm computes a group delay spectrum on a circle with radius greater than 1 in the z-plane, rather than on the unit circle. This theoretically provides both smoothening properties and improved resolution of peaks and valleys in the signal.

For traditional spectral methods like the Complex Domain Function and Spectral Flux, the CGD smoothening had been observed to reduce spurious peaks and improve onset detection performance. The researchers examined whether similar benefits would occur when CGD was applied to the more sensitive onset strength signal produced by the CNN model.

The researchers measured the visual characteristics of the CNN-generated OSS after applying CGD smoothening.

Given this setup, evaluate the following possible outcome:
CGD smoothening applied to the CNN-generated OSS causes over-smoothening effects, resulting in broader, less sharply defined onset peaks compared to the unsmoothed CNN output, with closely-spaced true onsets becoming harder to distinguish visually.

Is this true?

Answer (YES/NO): NO